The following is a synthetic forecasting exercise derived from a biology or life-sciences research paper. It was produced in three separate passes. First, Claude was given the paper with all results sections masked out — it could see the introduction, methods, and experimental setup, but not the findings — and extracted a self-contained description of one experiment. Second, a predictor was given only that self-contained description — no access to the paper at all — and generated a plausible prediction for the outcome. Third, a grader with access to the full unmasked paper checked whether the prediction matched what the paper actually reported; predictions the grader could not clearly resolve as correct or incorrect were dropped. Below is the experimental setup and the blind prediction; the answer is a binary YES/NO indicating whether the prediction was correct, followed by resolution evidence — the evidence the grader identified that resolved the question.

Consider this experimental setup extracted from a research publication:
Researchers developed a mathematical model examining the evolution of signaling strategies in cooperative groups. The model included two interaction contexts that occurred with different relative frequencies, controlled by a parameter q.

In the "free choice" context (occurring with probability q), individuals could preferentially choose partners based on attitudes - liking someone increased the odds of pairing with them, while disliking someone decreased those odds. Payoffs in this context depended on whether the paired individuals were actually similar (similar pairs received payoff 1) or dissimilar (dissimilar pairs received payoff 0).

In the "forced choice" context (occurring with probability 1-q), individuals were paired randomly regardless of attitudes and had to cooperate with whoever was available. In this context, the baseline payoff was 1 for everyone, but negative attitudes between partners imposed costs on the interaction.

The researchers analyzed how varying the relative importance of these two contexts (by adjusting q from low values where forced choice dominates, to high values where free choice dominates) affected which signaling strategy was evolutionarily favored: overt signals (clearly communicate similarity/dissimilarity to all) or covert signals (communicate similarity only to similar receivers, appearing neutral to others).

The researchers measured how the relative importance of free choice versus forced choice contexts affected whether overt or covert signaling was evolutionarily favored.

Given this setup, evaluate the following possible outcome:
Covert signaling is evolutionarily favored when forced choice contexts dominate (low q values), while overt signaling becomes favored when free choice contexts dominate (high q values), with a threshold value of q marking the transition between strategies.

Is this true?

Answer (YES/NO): YES